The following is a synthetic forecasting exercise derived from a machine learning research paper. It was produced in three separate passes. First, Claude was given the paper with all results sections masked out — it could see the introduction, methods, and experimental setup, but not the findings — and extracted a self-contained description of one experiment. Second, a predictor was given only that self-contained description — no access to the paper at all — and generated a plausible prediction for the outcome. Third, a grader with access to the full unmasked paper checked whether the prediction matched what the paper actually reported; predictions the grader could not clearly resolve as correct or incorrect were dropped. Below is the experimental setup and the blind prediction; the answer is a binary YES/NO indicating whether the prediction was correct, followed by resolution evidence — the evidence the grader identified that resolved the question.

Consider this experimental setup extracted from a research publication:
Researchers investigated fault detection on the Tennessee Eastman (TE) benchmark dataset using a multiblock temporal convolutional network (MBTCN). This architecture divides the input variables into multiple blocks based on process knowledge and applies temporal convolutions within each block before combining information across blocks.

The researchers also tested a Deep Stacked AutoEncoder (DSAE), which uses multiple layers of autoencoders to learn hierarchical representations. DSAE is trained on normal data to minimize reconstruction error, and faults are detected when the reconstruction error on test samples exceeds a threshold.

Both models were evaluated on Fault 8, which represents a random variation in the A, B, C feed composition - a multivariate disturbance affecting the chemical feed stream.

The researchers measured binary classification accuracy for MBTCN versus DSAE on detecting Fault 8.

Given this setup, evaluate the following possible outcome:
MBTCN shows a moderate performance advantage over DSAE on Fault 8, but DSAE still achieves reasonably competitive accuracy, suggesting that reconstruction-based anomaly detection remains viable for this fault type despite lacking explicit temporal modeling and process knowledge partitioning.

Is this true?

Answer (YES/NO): YES